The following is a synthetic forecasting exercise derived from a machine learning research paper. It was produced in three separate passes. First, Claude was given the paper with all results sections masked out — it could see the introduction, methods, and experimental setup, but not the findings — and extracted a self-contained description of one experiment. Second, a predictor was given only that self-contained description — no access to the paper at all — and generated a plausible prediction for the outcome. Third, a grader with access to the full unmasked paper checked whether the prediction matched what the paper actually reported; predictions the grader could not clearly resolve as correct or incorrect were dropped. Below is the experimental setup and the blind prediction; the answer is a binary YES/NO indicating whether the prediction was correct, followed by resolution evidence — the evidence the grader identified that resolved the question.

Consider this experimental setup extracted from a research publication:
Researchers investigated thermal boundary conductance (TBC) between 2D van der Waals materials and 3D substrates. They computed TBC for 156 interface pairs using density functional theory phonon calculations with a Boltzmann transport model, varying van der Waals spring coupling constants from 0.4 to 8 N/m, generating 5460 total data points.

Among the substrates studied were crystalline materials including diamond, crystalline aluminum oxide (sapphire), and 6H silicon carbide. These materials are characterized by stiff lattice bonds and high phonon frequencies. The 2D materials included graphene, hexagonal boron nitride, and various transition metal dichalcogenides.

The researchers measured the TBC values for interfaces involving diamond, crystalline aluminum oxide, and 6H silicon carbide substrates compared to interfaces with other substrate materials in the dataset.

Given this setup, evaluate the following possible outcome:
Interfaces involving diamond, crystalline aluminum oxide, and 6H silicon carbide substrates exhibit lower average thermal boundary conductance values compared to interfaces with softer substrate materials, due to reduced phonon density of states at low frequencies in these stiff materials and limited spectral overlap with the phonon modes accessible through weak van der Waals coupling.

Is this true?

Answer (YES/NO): YES